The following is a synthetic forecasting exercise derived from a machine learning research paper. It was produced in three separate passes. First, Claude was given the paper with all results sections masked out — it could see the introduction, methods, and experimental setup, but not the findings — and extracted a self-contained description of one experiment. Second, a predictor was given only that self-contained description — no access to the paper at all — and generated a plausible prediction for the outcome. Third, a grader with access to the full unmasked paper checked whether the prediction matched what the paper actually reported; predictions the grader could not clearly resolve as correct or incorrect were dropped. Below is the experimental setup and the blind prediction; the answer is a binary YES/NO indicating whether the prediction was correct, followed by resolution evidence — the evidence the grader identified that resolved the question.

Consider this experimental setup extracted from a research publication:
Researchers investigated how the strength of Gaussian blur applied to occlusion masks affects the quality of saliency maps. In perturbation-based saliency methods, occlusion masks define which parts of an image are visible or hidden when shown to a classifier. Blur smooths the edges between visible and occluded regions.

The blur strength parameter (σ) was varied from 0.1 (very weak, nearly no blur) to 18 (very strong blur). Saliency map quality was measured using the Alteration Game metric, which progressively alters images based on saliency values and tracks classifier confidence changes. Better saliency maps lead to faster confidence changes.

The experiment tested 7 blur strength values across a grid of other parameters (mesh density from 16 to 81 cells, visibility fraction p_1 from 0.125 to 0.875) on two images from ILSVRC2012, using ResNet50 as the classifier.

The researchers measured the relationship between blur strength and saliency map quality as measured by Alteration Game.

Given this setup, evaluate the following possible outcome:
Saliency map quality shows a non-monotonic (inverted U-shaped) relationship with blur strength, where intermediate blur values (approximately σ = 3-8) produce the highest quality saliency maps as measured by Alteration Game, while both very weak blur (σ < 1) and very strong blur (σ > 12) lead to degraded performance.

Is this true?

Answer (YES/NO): YES